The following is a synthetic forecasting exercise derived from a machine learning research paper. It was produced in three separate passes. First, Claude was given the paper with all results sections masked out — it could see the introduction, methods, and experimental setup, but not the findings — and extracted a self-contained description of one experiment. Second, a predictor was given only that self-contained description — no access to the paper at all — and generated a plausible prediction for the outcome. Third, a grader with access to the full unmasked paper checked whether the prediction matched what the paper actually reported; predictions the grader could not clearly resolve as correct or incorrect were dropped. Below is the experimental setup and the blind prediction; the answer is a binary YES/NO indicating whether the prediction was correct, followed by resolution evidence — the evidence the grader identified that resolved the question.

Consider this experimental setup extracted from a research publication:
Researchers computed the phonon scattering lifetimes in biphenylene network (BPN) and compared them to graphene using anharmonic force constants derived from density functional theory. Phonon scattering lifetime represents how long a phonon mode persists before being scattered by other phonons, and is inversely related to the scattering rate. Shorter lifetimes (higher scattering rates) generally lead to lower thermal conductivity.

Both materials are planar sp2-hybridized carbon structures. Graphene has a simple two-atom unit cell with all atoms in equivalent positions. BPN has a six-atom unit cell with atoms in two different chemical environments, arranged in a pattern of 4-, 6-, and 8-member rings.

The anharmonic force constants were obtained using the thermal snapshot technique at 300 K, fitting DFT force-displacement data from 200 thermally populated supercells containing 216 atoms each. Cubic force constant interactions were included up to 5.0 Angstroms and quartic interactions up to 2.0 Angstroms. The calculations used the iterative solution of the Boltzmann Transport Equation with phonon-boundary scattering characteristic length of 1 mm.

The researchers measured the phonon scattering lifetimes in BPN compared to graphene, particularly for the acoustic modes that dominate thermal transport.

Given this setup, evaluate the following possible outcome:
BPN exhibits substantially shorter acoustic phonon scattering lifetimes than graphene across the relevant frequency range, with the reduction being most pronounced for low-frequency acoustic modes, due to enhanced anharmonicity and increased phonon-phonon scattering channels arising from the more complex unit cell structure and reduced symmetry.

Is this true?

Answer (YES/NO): YES